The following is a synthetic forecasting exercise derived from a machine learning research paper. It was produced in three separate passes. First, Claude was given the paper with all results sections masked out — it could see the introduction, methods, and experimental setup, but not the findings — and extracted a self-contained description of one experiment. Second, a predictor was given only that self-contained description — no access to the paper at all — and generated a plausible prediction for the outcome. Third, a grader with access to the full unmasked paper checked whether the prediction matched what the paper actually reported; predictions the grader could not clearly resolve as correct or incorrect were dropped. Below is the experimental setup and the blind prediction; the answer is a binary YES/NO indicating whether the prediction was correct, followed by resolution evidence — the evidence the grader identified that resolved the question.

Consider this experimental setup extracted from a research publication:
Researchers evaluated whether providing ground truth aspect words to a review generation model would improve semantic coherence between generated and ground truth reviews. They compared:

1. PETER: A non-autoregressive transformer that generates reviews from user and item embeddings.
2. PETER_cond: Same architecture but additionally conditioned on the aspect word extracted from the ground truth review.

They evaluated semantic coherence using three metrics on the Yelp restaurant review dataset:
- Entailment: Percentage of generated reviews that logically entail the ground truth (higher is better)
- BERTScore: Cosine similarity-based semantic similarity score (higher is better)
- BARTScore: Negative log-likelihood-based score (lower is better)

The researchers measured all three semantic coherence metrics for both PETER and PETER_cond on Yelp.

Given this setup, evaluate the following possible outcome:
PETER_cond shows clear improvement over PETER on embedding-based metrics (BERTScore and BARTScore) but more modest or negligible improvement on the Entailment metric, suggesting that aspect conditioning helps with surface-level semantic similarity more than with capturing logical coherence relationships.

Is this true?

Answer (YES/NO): NO